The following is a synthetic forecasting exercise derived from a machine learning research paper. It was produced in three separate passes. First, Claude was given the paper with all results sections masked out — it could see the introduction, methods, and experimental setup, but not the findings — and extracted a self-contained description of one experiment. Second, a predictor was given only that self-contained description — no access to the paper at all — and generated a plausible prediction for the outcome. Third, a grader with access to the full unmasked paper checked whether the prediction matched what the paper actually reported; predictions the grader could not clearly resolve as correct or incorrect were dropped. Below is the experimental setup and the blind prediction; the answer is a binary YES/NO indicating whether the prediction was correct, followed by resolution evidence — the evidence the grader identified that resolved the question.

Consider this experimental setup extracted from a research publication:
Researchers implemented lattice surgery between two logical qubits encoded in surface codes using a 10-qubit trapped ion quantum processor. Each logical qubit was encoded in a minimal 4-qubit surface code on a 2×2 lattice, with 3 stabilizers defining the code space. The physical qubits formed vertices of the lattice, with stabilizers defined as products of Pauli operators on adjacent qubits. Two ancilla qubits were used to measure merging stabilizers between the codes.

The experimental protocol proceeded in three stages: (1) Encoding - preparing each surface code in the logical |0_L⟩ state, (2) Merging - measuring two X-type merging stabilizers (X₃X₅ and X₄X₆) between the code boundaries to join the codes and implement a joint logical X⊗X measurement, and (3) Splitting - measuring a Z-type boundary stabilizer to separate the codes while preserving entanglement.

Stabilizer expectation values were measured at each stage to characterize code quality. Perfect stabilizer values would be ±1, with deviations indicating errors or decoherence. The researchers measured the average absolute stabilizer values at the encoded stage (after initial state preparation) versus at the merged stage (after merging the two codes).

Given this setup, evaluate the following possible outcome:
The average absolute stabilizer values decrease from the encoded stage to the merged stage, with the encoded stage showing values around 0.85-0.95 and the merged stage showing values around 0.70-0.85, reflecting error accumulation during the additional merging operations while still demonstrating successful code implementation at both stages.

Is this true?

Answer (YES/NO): NO